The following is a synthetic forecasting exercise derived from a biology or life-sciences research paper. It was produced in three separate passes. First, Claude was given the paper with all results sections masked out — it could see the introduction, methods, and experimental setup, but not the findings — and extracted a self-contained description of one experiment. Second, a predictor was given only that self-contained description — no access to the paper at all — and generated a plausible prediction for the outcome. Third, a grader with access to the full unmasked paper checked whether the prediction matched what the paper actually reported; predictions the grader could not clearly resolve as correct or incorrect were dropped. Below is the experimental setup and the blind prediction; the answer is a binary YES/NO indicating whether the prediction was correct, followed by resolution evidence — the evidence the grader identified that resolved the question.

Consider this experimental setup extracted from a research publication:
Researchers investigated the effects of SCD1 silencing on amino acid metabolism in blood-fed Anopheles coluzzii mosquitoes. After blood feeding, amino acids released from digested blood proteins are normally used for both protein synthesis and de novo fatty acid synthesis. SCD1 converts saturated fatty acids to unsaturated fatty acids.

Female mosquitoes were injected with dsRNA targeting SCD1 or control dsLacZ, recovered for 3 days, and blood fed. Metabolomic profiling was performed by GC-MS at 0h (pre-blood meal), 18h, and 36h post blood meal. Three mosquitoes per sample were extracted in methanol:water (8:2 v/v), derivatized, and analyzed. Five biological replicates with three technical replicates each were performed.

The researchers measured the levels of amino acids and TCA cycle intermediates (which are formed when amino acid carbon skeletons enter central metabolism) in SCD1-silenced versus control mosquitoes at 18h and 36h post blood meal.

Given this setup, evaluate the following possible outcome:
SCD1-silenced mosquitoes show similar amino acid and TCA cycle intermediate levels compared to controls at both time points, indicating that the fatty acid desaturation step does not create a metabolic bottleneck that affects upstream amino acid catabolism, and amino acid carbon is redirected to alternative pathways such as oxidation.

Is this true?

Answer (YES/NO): NO